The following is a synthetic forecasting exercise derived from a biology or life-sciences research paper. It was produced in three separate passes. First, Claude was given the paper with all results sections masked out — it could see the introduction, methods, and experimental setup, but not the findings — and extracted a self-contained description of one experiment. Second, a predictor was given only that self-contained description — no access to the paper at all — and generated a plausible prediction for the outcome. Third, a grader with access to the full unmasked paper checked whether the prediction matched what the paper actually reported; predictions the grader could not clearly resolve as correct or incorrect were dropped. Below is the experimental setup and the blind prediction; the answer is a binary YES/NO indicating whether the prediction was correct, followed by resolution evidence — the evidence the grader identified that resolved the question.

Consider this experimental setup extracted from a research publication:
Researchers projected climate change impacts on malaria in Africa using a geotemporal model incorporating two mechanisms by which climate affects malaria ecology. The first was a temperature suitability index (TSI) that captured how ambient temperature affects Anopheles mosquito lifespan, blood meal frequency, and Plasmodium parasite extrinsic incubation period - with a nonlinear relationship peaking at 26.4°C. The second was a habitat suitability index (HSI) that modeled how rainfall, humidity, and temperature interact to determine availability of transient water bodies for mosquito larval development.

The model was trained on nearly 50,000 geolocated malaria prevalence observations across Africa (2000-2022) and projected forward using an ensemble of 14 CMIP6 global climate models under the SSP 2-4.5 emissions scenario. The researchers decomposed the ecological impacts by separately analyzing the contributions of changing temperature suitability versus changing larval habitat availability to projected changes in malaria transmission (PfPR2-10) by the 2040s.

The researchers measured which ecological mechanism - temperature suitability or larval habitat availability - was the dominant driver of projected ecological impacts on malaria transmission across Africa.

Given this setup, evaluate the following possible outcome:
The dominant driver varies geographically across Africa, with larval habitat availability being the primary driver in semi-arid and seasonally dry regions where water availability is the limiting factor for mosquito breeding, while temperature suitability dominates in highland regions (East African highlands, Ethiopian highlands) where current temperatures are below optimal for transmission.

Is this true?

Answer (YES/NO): NO